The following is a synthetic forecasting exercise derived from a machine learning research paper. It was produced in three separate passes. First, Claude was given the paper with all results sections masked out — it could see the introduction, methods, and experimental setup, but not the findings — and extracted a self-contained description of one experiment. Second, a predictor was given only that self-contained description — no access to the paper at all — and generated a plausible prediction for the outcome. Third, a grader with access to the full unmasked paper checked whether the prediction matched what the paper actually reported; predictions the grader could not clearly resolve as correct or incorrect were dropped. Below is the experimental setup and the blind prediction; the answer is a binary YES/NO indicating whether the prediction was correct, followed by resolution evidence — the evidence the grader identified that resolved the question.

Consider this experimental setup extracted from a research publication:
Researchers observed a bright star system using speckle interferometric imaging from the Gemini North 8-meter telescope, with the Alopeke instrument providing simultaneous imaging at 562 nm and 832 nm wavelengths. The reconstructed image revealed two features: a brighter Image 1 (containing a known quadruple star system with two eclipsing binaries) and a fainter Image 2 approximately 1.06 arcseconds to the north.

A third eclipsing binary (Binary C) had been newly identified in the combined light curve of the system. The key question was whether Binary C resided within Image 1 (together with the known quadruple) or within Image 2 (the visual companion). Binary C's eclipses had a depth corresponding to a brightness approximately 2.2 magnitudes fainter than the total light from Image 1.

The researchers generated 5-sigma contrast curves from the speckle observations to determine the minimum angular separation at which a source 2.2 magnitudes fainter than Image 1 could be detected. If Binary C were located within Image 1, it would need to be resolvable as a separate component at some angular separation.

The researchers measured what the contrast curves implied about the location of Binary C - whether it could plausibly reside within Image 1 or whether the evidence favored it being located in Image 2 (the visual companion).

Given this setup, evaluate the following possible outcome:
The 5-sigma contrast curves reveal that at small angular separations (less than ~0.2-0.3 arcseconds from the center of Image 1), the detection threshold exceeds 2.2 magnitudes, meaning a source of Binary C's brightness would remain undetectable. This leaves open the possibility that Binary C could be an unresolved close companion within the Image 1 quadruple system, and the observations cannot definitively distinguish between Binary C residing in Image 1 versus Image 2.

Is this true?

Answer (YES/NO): NO